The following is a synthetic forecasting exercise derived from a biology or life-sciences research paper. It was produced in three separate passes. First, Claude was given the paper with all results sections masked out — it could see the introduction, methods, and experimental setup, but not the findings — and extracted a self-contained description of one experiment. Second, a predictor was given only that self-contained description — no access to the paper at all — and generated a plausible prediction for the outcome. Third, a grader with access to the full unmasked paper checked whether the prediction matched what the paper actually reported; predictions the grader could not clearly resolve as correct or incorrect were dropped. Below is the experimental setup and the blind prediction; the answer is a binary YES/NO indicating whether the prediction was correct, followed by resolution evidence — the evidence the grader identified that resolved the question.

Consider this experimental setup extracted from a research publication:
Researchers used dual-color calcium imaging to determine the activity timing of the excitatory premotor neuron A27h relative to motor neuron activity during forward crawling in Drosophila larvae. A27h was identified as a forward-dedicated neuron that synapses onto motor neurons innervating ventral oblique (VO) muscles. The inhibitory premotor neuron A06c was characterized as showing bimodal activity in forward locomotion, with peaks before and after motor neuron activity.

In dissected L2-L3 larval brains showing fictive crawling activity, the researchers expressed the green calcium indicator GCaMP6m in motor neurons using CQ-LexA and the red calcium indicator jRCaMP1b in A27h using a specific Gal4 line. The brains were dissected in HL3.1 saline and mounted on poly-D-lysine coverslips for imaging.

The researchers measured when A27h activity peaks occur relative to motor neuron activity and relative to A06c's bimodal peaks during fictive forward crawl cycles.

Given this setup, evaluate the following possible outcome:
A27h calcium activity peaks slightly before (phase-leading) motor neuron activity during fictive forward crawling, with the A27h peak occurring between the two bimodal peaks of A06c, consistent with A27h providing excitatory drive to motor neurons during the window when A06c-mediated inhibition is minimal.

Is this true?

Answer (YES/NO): NO